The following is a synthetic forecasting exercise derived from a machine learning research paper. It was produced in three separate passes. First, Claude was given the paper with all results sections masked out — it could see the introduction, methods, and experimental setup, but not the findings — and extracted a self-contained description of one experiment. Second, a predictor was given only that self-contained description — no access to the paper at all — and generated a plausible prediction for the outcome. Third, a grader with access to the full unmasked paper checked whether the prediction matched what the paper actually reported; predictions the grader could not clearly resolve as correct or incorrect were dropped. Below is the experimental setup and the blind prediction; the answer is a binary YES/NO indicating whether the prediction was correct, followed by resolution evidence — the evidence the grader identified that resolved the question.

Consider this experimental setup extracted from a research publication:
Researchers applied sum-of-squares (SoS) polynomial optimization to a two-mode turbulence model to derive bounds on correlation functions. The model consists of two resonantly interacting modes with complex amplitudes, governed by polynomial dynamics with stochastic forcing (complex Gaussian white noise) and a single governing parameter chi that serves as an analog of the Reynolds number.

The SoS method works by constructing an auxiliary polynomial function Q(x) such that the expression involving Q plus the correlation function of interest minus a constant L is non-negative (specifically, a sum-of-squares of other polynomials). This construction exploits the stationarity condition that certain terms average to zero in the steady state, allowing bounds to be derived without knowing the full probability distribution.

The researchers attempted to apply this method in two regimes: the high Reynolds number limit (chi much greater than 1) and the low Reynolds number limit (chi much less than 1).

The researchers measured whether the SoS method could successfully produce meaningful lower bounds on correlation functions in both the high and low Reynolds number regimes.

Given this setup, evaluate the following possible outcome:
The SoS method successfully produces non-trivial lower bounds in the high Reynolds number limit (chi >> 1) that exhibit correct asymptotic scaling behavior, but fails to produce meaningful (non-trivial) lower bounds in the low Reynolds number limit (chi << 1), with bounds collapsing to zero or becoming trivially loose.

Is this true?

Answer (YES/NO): YES